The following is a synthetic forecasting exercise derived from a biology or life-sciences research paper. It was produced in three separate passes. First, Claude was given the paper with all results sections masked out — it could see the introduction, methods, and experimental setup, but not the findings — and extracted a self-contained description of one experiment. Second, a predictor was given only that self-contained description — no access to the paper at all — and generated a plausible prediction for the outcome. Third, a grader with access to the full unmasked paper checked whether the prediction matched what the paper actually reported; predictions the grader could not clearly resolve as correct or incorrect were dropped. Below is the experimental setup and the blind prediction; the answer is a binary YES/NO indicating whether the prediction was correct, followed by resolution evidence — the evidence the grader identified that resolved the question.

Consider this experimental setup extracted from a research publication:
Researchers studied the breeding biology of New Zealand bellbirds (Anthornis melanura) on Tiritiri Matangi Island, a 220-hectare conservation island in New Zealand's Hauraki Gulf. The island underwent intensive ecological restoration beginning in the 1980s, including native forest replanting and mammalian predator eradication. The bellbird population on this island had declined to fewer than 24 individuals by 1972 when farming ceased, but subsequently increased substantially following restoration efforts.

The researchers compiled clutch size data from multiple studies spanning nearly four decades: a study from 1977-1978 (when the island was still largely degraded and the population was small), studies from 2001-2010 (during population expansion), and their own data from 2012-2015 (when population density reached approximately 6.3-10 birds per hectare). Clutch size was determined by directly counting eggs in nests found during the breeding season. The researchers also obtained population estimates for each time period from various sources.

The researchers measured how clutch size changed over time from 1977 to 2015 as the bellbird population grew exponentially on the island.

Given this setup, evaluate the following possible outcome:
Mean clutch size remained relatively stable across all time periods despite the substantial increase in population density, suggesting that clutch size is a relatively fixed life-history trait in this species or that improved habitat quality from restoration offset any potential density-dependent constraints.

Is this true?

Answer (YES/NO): NO